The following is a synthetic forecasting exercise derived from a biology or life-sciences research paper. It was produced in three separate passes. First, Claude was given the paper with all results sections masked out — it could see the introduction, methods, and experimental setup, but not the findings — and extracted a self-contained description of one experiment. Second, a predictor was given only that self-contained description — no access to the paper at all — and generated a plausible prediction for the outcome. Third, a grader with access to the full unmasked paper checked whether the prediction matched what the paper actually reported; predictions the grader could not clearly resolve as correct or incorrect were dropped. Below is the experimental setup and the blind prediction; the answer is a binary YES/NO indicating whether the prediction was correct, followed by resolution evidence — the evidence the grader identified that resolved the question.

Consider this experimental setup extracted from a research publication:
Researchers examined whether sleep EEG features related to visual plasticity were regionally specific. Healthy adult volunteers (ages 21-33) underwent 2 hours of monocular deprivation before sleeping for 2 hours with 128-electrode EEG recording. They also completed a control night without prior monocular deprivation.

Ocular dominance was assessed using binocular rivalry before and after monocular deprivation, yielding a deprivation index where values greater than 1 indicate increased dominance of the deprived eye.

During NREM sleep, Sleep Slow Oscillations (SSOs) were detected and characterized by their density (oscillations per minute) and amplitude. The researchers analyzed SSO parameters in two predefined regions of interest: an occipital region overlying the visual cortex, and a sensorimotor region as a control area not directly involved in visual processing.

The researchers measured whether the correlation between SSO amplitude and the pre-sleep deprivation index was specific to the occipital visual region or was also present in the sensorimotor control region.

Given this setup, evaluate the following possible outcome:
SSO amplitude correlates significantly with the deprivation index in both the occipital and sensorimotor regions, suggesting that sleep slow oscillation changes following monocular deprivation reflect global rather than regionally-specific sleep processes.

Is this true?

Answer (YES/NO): NO